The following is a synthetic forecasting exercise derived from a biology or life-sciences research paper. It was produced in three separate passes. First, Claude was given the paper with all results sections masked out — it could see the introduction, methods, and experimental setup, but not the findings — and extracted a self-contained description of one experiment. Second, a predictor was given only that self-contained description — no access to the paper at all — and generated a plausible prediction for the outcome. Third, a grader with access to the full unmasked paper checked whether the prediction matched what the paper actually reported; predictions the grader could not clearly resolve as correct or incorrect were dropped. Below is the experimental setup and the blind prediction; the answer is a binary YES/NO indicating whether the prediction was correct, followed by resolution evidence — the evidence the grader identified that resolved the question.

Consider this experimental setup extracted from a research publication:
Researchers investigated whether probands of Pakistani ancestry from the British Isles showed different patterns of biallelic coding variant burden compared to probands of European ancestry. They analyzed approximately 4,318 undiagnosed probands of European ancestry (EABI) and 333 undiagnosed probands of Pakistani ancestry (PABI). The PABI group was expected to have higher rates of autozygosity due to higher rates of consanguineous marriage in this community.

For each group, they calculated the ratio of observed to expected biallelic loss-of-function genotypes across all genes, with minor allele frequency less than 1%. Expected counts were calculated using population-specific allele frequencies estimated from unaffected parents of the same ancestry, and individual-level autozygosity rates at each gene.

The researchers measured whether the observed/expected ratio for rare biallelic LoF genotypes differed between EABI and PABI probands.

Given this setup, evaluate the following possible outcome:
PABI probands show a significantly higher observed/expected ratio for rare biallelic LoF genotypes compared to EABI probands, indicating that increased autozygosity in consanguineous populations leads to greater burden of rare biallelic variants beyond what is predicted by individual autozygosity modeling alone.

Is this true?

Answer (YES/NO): NO